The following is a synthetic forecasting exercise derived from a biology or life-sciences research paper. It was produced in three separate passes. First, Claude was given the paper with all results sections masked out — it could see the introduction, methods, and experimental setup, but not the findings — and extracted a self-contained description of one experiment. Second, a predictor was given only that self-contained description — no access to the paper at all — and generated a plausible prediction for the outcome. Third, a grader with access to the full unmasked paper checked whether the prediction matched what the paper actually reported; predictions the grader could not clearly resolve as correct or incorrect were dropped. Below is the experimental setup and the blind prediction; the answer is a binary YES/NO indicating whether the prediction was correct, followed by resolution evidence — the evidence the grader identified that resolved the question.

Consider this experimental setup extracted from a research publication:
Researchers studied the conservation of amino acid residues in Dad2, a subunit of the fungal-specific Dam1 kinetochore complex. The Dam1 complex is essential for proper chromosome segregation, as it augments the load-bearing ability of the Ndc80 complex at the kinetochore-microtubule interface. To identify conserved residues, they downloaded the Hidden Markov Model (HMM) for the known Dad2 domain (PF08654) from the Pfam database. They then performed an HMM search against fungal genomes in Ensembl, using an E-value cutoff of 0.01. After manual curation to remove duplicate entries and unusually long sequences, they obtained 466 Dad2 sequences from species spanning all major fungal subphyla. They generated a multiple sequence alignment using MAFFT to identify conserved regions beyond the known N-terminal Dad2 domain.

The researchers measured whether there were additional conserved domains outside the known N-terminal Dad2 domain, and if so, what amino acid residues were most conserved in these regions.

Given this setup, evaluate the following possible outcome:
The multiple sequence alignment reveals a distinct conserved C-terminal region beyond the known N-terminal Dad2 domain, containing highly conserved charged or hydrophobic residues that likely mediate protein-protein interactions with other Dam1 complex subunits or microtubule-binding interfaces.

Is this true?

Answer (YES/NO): YES